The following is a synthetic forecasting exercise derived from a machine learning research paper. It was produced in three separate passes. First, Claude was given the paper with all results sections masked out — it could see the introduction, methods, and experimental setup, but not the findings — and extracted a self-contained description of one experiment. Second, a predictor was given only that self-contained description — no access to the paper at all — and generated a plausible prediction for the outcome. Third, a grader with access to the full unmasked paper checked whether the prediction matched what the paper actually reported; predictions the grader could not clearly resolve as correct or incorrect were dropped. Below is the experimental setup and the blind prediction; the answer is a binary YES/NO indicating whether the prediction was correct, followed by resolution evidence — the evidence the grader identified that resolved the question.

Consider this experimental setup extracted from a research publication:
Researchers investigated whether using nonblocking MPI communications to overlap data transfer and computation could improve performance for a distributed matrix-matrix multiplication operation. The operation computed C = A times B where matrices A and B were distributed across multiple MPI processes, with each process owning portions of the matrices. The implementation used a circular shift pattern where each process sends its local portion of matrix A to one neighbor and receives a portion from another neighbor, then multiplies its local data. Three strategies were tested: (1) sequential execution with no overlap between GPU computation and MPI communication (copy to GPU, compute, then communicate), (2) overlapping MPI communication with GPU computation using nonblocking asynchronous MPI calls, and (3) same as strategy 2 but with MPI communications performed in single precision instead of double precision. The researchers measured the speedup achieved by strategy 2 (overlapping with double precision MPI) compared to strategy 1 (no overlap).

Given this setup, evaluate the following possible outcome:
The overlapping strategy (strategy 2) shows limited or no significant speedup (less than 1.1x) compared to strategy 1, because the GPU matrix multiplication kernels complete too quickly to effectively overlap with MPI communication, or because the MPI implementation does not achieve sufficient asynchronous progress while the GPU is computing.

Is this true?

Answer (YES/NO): NO